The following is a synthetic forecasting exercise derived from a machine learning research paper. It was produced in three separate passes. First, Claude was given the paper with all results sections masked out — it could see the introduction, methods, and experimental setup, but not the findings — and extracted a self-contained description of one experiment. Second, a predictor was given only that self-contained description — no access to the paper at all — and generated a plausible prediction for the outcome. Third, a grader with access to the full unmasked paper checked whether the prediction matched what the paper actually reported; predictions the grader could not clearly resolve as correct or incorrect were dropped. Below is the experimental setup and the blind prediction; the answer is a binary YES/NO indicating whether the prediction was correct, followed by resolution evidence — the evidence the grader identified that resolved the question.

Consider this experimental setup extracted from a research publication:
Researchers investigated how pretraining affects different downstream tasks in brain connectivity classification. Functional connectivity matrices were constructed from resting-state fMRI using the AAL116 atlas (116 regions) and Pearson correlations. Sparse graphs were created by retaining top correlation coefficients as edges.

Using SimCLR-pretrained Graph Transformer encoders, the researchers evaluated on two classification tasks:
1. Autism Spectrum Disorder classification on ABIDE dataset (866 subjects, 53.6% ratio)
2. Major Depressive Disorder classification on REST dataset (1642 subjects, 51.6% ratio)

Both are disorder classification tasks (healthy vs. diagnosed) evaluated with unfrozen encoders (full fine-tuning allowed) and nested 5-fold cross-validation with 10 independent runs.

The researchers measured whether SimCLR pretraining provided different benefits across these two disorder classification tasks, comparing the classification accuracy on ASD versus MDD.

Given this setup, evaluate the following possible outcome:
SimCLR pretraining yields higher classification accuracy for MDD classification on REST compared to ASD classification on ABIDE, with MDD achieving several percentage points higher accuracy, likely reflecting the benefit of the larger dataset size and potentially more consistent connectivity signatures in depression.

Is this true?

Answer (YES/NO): YES